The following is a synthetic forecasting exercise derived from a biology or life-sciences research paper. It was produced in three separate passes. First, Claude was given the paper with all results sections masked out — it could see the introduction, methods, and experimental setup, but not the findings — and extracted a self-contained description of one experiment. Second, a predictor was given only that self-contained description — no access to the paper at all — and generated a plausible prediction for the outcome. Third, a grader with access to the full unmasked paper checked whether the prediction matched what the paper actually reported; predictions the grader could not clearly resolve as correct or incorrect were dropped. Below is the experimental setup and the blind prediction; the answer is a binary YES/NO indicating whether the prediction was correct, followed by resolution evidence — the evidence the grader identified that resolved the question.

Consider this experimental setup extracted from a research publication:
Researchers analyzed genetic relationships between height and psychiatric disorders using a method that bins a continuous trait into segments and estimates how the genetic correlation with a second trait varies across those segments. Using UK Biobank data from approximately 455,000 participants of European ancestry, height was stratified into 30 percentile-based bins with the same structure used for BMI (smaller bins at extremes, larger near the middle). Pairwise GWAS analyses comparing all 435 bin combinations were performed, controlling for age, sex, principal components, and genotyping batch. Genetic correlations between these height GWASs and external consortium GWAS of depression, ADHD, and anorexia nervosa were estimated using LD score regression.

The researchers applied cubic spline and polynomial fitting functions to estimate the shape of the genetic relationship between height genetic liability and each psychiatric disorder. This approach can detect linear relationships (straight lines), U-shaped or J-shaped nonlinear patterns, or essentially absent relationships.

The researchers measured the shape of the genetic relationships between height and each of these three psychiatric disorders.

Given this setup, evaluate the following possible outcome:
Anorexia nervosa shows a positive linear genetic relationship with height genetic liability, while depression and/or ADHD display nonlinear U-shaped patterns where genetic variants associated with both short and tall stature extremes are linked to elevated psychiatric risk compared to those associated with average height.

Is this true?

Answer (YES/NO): NO